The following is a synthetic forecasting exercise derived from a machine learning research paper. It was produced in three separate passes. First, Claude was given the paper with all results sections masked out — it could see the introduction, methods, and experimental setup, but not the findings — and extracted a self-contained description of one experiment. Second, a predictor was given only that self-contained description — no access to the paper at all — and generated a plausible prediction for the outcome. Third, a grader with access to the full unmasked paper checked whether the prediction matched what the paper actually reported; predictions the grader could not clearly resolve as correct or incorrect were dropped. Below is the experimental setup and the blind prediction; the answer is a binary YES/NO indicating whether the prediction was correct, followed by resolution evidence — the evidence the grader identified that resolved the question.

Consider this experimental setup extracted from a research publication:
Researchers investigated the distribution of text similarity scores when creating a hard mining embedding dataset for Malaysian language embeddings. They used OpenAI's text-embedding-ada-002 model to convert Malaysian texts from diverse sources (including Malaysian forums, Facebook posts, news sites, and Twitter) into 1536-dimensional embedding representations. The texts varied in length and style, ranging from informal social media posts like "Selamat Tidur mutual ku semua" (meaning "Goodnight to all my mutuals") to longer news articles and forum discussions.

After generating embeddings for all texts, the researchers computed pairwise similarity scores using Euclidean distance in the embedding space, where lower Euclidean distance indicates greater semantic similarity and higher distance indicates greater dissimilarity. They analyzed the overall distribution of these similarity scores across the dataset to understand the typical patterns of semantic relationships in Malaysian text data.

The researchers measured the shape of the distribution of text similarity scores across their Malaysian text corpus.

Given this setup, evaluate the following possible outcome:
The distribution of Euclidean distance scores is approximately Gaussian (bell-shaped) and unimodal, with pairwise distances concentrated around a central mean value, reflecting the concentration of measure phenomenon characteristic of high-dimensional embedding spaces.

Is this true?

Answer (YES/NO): NO